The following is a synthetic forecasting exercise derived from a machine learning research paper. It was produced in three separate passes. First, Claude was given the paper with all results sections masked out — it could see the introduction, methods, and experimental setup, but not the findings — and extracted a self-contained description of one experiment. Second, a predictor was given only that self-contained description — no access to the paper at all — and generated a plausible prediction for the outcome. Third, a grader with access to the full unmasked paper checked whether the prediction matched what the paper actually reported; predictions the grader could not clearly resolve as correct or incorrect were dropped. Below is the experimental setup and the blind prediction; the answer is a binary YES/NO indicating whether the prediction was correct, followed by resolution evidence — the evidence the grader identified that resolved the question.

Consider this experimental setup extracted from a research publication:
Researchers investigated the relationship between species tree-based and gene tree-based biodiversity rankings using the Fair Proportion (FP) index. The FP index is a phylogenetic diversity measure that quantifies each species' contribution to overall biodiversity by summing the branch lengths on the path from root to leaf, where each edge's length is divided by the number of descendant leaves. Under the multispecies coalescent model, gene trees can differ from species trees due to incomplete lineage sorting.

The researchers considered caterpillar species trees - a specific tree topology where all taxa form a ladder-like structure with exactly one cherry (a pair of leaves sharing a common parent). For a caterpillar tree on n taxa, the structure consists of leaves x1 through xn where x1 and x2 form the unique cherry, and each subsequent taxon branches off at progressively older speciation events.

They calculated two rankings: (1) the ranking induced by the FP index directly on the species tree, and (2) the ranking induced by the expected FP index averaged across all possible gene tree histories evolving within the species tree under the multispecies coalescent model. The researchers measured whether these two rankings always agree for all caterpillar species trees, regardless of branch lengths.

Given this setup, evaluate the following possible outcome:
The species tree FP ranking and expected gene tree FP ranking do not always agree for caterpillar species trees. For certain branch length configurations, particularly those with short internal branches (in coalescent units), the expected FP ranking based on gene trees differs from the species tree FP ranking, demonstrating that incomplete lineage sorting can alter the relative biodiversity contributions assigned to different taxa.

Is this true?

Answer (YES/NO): NO